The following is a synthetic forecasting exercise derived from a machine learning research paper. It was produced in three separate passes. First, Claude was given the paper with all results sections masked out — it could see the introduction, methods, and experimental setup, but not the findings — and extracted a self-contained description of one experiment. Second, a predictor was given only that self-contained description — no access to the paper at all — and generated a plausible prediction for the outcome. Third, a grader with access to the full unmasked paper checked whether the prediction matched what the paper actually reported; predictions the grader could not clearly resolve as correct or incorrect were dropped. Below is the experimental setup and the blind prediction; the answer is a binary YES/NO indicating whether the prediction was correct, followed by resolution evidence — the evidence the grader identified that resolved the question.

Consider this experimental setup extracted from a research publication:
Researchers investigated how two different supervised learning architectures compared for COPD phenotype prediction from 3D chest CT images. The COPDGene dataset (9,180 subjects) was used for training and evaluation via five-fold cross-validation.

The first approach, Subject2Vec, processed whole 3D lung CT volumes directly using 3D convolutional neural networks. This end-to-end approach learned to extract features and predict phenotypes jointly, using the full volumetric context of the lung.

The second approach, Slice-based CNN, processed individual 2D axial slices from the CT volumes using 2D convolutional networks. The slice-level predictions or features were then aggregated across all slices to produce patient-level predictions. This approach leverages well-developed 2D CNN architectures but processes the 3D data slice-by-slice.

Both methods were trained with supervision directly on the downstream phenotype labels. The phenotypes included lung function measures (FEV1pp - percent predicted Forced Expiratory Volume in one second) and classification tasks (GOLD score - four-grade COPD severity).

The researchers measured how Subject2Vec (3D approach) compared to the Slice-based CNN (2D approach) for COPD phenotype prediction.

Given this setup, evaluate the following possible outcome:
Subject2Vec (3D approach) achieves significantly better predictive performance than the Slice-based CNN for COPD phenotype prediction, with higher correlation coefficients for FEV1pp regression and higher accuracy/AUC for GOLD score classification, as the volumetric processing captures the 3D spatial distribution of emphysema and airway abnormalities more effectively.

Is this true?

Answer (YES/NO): YES